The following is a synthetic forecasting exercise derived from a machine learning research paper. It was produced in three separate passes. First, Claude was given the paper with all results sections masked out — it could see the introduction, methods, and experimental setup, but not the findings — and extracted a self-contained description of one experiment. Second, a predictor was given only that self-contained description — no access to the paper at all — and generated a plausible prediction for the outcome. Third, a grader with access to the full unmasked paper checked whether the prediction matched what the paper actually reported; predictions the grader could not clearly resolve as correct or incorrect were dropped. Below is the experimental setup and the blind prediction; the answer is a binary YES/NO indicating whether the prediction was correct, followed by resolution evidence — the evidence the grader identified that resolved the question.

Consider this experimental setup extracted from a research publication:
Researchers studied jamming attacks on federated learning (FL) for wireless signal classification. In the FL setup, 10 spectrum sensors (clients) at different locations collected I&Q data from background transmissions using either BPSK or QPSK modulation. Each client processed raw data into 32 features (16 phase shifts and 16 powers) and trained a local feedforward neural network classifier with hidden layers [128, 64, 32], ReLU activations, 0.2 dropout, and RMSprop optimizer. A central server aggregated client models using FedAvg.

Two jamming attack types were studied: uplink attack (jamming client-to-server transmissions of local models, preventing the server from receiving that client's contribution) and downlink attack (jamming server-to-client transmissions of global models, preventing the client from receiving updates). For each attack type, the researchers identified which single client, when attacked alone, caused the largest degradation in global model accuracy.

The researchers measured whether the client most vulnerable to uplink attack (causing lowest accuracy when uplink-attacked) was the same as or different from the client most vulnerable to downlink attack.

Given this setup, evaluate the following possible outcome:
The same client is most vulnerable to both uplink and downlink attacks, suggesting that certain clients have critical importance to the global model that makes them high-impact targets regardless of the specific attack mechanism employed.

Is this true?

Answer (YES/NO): NO